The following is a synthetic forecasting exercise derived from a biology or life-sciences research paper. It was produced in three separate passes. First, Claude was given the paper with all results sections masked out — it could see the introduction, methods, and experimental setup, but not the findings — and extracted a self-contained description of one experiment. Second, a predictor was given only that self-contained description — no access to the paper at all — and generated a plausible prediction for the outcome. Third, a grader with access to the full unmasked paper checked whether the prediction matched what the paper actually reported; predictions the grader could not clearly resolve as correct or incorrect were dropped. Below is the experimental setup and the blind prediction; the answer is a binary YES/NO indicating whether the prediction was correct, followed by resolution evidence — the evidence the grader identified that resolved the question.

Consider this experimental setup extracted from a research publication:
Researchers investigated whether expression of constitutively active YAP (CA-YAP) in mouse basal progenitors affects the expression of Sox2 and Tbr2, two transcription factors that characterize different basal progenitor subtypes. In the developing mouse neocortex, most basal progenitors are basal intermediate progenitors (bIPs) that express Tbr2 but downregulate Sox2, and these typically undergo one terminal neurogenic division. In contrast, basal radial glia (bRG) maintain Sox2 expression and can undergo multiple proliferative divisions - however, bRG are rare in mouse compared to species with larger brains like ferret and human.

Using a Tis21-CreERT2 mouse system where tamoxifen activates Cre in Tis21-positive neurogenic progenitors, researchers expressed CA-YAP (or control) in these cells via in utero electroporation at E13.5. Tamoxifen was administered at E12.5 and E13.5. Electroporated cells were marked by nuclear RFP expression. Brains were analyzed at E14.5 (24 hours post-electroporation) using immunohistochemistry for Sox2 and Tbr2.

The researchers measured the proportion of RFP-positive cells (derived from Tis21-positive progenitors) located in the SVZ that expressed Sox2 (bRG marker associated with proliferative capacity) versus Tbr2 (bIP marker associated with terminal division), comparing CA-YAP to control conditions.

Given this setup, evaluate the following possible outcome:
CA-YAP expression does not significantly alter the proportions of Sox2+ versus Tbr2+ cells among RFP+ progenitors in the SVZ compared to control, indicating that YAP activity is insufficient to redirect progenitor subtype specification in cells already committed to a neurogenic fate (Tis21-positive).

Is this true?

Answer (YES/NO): NO